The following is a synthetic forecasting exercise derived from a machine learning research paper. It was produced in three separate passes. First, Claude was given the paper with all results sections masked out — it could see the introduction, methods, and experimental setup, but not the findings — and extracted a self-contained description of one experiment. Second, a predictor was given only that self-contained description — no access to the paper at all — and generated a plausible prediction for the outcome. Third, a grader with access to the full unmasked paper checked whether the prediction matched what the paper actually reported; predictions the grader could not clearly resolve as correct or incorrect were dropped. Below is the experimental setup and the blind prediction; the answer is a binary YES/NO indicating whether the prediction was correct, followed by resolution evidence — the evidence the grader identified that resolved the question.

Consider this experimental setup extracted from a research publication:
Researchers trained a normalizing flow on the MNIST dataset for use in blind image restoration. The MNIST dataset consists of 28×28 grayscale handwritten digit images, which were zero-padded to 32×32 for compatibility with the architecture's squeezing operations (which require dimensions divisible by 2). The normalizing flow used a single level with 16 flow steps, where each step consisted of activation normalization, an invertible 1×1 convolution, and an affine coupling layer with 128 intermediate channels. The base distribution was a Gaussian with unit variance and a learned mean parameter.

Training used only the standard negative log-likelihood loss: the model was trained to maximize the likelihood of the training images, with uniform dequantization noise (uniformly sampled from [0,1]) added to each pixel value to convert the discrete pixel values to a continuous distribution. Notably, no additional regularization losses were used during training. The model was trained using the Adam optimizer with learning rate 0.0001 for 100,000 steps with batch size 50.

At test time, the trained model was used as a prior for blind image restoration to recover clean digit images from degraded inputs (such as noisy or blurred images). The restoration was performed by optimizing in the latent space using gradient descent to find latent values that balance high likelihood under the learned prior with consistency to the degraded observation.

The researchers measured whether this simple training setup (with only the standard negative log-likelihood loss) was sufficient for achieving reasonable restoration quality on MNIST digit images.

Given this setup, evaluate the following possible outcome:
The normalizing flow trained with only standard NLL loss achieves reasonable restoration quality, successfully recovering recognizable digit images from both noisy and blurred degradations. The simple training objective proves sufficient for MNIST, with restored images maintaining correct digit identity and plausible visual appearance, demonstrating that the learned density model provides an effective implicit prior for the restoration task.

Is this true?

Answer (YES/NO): YES